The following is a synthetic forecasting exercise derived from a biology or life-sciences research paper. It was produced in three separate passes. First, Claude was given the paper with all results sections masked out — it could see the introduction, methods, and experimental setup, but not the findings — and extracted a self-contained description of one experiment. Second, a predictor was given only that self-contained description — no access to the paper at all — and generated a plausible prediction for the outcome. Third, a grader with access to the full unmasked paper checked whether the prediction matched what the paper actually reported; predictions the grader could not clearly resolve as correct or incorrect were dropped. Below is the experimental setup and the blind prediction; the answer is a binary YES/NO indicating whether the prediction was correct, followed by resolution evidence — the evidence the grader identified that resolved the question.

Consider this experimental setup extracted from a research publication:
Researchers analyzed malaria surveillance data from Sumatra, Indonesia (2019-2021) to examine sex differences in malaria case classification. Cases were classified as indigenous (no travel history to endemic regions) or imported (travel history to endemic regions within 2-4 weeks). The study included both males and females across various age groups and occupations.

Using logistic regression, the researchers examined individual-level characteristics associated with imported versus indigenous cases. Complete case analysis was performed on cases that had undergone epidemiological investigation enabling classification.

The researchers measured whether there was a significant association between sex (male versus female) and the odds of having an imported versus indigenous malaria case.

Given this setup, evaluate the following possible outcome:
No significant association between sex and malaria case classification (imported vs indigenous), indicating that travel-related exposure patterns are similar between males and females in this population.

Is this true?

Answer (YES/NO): NO